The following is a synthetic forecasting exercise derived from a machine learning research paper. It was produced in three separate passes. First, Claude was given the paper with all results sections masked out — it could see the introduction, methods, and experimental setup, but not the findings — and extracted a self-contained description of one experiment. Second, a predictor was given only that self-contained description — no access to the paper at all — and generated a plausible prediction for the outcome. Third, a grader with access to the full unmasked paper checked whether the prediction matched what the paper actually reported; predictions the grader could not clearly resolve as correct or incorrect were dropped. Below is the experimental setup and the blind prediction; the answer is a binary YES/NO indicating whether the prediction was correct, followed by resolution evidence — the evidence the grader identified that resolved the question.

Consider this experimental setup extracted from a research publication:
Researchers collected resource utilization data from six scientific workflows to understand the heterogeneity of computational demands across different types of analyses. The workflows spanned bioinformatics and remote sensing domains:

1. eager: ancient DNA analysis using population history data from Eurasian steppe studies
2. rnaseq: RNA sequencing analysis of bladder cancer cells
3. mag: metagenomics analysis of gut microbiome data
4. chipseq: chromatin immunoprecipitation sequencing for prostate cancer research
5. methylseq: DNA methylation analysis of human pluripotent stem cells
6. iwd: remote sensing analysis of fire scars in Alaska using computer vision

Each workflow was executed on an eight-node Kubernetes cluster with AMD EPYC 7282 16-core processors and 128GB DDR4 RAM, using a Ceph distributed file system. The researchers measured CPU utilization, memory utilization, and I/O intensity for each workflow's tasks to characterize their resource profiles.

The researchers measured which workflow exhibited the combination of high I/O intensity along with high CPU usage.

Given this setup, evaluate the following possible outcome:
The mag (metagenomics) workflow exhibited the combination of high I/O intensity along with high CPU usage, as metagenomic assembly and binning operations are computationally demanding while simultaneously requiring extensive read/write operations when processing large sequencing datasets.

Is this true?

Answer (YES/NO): NO